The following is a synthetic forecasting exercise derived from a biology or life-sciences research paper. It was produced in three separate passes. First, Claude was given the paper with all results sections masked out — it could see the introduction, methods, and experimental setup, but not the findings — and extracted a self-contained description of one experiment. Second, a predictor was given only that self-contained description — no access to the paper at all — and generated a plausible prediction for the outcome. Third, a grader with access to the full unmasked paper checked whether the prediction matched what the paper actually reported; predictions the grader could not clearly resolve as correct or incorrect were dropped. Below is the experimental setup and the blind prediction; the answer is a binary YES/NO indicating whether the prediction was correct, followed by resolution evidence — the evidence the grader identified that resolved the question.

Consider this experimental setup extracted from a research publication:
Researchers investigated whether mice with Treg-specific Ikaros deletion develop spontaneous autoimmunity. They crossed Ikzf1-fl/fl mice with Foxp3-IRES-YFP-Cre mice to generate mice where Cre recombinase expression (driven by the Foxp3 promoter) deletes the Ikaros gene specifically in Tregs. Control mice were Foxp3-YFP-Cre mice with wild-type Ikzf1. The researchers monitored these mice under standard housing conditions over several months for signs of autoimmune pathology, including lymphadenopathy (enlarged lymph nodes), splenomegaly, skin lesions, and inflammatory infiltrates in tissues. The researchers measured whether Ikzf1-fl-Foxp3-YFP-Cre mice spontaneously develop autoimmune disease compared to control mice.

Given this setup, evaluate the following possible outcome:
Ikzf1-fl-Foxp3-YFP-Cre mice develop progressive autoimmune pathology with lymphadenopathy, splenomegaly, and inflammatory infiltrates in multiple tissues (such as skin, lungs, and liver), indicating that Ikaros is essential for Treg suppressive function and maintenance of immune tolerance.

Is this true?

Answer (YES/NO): NO